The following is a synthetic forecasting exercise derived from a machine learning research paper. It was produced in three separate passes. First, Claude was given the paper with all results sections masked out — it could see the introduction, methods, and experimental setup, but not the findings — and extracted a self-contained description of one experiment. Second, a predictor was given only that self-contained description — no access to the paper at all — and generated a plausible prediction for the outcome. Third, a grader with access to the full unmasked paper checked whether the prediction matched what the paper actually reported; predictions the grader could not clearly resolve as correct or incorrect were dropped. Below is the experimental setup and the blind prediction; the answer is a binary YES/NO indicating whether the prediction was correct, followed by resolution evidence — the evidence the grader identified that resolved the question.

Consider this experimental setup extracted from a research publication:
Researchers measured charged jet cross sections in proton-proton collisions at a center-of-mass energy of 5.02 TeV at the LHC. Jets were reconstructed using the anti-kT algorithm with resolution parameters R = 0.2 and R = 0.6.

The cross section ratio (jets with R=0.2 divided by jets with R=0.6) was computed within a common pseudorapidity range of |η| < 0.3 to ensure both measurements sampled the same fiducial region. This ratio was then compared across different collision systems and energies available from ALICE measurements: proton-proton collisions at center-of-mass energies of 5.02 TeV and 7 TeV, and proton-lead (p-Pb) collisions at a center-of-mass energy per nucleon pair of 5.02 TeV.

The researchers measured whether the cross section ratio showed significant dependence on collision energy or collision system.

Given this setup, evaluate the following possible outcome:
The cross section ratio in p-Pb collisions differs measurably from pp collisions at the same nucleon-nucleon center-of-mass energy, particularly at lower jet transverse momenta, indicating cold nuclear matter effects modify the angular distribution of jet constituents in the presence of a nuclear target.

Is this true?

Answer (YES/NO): NO